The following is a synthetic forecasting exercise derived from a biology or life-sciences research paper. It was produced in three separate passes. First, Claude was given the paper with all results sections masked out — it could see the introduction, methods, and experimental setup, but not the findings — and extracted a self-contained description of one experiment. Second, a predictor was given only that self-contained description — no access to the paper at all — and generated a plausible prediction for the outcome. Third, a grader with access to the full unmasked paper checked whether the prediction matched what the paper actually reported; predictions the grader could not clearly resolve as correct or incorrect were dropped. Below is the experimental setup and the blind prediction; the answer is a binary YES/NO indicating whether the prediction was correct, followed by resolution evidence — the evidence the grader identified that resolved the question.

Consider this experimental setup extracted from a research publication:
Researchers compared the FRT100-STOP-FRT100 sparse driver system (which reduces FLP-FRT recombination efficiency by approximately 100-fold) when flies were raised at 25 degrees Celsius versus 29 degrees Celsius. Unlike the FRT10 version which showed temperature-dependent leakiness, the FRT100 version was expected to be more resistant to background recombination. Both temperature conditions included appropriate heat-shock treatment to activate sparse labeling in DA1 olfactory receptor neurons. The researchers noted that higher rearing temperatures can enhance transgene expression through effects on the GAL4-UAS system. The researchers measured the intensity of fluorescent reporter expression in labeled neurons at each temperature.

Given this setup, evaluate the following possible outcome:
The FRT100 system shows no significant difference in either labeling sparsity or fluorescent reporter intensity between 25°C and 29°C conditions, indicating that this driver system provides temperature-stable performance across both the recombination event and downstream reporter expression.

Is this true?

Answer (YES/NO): NO